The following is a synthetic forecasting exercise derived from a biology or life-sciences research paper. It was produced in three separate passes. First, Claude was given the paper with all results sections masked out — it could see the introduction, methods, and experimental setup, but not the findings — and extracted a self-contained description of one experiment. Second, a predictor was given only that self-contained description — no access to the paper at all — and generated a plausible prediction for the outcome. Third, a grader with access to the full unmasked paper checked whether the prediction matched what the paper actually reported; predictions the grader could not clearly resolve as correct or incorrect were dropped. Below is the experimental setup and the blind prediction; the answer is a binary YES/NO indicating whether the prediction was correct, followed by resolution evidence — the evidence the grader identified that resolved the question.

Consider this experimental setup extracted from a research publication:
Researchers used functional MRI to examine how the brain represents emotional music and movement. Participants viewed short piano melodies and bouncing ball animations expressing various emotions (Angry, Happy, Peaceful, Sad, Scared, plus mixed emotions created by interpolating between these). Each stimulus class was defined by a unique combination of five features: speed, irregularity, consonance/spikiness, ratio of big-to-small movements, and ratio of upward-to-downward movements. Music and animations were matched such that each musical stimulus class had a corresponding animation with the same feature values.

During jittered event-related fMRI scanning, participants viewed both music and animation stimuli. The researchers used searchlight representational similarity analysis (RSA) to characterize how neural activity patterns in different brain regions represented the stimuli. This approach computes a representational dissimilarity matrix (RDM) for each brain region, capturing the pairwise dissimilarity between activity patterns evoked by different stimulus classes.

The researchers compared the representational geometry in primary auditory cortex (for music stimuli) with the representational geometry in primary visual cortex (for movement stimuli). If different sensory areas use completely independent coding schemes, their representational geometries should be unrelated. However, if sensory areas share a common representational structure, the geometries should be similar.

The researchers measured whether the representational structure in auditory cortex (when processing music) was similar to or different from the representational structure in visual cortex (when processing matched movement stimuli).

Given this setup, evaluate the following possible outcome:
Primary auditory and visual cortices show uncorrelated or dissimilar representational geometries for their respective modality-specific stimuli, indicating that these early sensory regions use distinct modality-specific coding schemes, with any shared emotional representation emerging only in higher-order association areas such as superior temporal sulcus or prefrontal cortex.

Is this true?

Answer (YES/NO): NO